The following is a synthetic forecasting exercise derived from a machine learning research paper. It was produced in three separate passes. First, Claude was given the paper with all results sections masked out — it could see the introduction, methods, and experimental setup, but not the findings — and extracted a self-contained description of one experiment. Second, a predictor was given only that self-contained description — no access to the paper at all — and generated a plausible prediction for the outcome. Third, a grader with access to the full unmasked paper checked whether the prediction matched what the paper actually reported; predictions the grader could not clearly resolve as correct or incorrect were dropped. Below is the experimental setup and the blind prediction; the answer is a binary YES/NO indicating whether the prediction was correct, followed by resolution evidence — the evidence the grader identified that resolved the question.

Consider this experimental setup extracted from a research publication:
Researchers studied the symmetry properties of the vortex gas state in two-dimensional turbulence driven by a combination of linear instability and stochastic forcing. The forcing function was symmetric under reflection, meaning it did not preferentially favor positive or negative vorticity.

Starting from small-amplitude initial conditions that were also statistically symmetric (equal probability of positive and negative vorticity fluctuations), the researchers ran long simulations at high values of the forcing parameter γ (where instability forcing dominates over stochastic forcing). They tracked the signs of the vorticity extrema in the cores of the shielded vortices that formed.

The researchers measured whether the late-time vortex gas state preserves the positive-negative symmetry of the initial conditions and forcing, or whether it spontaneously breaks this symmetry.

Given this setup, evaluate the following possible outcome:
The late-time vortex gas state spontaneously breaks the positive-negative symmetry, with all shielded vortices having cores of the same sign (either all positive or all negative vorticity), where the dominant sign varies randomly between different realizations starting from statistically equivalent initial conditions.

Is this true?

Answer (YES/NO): YES